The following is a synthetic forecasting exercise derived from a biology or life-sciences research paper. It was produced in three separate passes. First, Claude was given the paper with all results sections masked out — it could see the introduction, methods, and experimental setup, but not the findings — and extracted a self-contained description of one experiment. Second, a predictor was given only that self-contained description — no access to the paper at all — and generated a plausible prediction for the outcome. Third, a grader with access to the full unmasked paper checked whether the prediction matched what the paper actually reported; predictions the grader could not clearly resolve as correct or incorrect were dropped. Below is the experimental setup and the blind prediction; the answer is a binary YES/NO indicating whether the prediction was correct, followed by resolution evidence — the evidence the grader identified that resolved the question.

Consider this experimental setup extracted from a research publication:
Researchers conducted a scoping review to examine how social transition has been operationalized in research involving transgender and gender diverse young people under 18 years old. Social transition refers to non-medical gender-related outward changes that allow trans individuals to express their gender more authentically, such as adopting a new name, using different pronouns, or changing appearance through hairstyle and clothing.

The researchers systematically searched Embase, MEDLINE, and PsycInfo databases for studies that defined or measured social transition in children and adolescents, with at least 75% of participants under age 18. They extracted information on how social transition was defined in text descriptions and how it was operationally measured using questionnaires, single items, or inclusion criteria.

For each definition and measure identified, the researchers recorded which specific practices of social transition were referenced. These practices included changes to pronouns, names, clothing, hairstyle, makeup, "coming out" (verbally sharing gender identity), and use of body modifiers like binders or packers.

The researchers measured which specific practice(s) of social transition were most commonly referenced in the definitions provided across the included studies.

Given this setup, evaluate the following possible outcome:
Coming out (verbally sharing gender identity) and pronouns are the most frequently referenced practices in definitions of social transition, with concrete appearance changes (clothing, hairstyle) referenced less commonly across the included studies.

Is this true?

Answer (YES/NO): NO